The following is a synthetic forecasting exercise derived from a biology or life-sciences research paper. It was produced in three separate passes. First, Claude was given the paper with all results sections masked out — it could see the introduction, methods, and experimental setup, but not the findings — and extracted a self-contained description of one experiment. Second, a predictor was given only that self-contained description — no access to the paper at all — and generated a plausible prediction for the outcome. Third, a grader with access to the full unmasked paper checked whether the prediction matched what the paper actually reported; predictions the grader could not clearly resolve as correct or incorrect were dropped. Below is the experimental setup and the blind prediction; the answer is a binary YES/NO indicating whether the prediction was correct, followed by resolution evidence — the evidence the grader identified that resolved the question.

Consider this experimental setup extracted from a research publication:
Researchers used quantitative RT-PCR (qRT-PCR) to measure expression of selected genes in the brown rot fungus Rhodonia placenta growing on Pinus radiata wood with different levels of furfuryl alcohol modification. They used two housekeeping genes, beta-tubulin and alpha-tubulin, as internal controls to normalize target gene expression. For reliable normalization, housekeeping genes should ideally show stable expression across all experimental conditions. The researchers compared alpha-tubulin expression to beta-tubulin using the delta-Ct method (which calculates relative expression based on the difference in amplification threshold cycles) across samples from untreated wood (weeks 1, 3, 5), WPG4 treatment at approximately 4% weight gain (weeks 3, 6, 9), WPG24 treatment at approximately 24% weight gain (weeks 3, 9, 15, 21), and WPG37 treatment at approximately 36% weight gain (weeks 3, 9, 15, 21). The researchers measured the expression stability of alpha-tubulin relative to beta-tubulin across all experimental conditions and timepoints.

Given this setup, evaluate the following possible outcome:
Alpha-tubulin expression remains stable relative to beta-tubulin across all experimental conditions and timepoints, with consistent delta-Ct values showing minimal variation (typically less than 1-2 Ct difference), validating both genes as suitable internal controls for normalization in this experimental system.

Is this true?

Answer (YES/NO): NO